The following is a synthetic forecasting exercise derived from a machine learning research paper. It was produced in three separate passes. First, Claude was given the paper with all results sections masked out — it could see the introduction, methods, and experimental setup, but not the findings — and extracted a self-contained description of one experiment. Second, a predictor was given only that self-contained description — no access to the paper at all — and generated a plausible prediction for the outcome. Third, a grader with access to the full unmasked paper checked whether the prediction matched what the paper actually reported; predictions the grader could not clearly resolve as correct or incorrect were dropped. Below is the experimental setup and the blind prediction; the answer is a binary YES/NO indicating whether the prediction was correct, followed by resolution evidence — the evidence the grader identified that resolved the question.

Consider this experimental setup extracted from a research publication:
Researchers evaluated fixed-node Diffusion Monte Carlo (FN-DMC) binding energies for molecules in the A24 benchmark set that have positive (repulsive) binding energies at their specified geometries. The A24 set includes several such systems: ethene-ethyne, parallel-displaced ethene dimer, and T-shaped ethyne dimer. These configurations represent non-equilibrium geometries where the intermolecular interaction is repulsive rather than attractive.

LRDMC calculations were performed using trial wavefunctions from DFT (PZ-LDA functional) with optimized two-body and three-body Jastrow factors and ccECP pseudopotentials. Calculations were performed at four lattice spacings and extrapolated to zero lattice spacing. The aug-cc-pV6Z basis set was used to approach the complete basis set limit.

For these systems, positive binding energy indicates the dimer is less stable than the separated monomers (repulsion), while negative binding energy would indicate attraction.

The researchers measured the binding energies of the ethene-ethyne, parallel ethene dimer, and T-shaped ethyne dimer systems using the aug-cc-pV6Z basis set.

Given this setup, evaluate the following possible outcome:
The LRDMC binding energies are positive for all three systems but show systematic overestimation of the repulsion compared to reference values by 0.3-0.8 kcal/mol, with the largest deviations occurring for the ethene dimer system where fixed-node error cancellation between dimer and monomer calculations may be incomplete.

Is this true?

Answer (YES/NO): NO